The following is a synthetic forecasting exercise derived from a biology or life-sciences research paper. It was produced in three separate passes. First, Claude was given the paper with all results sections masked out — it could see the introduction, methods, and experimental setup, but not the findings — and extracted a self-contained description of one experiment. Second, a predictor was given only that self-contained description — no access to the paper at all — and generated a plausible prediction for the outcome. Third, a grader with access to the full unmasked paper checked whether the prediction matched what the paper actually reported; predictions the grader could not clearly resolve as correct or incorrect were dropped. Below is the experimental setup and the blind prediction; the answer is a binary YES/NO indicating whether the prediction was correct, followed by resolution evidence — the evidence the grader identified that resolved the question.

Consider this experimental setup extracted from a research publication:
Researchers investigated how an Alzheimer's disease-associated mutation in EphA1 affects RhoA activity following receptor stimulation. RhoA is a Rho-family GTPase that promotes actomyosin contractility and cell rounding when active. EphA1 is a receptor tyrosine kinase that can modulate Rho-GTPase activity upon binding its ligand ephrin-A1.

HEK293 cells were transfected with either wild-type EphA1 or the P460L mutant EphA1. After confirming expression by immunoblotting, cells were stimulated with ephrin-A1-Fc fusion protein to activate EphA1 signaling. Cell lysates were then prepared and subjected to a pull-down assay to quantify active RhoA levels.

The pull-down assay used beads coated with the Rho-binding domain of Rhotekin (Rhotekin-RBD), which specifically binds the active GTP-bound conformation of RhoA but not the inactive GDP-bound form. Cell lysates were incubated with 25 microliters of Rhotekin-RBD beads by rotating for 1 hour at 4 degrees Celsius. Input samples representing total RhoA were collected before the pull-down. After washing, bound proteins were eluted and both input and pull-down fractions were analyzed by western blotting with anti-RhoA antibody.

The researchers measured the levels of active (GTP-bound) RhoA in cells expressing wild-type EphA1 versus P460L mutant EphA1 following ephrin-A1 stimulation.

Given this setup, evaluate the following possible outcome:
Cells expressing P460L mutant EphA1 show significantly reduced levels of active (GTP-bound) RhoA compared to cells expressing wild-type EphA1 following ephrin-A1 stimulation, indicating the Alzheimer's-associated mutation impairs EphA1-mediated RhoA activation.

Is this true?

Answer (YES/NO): NO